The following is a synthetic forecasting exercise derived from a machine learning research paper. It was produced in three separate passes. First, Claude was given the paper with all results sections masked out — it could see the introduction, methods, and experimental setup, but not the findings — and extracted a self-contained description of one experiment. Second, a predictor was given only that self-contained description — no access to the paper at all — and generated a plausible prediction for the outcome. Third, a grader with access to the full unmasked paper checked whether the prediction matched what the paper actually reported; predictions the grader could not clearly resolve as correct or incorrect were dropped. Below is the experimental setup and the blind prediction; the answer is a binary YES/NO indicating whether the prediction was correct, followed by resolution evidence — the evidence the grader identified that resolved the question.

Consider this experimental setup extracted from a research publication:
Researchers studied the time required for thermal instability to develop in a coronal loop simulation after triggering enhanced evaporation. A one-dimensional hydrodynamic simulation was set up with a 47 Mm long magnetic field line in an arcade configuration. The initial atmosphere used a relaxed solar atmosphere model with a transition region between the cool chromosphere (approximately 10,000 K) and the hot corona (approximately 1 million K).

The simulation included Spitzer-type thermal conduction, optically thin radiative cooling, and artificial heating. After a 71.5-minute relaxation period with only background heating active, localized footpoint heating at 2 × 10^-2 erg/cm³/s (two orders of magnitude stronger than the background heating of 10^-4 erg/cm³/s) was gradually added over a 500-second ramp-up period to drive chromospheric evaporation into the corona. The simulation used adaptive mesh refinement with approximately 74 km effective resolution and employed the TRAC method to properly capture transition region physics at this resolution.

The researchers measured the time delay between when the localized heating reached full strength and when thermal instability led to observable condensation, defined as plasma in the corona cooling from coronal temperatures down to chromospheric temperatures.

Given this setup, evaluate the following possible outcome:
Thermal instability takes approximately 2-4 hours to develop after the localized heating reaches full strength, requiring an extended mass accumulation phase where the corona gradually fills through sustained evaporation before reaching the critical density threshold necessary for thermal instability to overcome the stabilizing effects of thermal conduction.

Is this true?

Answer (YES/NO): NO